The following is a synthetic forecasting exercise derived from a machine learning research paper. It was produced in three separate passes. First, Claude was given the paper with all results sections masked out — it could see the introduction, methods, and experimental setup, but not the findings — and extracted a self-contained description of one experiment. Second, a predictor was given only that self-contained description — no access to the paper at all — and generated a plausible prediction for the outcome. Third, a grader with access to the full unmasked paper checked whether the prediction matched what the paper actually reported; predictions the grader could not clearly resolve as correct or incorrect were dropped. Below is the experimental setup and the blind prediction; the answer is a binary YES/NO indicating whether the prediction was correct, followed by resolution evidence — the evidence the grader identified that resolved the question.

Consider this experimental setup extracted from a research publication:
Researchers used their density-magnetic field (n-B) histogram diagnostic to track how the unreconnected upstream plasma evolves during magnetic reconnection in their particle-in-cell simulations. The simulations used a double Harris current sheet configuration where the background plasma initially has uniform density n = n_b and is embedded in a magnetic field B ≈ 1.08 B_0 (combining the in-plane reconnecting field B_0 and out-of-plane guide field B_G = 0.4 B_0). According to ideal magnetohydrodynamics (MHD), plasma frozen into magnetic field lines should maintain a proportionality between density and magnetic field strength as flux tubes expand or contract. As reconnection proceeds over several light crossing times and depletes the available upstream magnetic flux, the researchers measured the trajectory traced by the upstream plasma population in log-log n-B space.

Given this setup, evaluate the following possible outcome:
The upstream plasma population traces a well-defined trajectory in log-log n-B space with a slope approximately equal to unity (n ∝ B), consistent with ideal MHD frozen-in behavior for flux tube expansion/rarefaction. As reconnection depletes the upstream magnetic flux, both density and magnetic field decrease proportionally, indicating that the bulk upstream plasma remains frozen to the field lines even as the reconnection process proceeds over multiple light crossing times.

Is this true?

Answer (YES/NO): YES